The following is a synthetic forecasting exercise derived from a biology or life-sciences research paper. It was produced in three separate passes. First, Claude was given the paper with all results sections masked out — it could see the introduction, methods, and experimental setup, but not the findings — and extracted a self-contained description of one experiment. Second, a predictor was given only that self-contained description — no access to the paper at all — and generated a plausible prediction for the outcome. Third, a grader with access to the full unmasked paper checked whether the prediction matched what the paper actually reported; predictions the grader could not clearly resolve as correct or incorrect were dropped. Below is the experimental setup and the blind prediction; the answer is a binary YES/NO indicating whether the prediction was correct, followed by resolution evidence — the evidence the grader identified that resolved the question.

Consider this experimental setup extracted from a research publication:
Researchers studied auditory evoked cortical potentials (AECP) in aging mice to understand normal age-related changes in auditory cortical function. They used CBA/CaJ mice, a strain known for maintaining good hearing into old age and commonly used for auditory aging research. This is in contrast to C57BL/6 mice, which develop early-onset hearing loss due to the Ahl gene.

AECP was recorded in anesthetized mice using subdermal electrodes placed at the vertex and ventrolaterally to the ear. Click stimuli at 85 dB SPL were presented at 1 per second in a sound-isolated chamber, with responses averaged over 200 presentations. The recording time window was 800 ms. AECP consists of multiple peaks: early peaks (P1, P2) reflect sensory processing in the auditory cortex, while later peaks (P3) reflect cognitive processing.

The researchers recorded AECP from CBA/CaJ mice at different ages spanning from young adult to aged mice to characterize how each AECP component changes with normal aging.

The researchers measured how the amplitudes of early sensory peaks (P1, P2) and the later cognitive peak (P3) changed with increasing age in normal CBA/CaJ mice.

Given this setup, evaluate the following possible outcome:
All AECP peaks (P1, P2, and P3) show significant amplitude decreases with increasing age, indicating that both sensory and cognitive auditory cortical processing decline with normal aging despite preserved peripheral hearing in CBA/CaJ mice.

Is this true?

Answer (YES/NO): NO